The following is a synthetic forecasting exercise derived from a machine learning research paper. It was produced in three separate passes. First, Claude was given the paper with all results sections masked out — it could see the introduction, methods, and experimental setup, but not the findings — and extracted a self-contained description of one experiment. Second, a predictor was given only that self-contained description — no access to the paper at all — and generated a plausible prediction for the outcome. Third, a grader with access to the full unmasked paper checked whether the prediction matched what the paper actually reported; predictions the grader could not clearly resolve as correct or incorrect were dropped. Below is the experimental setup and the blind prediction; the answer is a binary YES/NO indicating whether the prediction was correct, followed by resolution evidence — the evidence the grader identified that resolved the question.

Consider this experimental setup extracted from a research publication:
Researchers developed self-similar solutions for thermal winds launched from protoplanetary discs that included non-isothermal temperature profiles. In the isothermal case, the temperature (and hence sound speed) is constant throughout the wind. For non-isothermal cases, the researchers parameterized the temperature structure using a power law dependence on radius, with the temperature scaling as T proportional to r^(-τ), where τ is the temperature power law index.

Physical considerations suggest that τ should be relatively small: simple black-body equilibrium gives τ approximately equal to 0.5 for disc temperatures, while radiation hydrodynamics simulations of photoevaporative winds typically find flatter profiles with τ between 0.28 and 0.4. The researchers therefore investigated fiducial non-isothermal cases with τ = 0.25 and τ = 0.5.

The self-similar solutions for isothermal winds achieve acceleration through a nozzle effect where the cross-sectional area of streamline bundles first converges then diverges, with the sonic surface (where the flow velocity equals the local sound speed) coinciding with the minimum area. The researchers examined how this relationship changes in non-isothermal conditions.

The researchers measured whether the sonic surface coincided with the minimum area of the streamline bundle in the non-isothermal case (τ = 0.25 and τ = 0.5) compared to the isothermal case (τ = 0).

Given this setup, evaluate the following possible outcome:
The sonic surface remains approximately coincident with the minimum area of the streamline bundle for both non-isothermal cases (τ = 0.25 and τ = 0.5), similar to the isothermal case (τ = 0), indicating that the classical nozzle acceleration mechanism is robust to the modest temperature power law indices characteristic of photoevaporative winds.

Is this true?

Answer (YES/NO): YES